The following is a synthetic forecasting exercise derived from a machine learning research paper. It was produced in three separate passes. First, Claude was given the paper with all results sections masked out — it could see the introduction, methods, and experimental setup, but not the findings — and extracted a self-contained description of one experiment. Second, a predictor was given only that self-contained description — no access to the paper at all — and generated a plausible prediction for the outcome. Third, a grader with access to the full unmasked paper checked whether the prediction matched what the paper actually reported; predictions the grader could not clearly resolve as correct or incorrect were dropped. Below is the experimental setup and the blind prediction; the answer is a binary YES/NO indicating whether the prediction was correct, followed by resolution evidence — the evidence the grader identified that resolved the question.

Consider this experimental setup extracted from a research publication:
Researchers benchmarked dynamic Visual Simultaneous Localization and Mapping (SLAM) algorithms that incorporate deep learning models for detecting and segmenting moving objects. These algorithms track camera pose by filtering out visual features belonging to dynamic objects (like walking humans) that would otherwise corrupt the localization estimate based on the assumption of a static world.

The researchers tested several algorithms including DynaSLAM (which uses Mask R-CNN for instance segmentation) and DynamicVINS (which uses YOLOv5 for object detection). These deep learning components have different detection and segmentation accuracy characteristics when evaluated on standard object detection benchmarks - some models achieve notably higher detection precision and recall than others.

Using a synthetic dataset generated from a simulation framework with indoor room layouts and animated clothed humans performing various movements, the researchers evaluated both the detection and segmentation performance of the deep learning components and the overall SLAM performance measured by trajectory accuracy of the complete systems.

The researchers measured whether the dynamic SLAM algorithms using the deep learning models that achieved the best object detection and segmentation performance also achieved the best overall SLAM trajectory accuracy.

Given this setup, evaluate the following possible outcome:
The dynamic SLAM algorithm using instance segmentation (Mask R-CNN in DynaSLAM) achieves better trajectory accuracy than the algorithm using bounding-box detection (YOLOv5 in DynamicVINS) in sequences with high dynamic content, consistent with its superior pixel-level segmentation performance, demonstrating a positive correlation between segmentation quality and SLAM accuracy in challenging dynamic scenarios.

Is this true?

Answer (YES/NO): NO